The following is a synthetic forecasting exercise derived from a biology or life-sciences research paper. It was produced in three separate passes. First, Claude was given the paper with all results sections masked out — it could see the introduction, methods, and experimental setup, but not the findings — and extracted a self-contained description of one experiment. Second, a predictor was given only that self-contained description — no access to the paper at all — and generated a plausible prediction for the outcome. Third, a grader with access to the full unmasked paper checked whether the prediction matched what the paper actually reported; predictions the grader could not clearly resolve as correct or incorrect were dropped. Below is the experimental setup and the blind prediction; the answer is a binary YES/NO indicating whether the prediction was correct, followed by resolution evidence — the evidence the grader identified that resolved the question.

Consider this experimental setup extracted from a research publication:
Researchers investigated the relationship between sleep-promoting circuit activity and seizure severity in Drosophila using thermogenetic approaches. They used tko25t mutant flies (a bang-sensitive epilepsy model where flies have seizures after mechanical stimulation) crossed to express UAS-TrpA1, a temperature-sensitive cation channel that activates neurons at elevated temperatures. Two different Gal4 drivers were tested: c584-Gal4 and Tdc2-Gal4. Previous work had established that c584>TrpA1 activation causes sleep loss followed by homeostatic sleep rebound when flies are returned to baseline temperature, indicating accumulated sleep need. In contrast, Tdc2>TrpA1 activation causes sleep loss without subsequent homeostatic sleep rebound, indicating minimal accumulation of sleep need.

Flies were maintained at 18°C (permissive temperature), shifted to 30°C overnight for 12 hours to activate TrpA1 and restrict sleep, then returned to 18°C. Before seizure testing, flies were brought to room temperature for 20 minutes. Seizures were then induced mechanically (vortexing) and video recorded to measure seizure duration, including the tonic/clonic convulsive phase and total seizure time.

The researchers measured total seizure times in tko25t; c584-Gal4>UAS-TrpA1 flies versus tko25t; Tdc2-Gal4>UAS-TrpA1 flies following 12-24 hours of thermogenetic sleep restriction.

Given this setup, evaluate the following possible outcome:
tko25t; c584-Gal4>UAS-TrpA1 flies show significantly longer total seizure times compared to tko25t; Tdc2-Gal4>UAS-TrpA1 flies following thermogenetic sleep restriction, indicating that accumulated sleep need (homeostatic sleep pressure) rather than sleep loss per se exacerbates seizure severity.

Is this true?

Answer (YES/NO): YES